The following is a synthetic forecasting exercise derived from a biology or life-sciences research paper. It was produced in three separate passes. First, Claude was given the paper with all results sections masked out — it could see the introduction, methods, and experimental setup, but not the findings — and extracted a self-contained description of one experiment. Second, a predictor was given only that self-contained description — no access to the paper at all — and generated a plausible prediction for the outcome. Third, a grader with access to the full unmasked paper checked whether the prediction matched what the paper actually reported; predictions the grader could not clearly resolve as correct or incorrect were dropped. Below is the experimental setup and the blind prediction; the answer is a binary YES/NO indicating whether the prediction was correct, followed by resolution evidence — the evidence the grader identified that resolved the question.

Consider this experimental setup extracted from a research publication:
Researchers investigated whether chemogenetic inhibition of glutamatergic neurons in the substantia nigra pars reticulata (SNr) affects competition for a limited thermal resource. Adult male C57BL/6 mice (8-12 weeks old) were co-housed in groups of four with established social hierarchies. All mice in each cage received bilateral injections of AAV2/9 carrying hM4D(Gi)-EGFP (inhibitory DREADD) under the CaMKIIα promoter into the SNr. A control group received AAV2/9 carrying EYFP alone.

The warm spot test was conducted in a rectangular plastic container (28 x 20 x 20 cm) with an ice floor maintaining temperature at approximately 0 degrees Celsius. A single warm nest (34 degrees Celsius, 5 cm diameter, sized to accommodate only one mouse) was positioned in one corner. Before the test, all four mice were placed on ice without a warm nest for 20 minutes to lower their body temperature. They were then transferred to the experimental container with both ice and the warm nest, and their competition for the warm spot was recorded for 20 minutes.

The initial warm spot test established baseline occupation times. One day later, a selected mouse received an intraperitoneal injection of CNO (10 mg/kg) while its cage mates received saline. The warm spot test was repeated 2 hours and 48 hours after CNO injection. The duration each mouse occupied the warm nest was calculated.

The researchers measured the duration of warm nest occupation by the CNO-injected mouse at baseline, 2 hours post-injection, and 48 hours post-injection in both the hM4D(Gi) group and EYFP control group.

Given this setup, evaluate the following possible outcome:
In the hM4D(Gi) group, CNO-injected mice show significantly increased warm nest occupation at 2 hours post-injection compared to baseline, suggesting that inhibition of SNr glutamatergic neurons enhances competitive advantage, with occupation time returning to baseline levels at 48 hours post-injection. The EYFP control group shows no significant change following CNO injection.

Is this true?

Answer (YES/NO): NO